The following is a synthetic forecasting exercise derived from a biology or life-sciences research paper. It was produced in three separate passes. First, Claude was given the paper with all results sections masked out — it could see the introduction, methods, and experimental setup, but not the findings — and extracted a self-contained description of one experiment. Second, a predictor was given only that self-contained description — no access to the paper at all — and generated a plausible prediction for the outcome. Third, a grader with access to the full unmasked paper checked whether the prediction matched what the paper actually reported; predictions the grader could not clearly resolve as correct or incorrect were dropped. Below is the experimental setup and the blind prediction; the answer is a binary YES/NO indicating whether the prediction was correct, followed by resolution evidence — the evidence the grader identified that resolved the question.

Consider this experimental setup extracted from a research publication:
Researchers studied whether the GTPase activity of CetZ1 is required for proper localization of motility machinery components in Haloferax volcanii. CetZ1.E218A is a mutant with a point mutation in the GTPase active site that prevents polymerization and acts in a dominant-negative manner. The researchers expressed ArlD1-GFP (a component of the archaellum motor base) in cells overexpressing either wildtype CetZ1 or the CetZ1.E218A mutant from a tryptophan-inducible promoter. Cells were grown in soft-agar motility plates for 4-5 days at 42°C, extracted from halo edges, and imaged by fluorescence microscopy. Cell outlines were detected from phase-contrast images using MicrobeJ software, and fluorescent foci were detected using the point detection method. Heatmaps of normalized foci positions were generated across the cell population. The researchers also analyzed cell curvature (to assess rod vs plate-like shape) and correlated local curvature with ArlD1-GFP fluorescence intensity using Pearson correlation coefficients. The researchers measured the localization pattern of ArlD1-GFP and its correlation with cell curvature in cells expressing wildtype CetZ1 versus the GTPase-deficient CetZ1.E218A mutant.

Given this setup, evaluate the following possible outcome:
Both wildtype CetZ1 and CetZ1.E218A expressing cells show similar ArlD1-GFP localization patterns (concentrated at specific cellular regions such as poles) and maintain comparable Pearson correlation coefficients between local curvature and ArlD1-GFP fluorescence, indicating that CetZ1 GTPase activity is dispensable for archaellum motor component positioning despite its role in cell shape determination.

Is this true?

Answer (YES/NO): NO